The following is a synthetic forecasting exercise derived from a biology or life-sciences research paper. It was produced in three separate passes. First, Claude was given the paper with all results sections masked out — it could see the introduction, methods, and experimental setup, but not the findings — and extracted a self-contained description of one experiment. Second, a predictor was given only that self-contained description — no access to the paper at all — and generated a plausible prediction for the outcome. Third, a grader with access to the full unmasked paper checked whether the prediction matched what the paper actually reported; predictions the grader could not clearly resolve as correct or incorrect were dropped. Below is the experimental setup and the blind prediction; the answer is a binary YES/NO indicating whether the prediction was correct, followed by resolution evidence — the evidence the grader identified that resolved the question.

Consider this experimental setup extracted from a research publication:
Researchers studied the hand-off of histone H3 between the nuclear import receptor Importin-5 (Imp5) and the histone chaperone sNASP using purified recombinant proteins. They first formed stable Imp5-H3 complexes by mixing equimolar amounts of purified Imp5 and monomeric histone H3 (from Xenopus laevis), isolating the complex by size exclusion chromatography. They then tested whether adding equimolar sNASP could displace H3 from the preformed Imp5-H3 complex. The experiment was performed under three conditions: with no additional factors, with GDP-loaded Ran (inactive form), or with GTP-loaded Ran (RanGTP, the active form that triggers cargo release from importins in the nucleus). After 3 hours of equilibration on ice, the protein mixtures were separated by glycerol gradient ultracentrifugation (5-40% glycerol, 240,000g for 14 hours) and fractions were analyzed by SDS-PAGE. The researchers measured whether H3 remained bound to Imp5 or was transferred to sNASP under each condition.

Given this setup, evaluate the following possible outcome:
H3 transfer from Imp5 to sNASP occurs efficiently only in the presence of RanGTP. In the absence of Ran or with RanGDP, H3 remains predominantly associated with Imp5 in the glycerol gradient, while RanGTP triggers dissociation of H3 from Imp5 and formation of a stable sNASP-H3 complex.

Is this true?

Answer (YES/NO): YES